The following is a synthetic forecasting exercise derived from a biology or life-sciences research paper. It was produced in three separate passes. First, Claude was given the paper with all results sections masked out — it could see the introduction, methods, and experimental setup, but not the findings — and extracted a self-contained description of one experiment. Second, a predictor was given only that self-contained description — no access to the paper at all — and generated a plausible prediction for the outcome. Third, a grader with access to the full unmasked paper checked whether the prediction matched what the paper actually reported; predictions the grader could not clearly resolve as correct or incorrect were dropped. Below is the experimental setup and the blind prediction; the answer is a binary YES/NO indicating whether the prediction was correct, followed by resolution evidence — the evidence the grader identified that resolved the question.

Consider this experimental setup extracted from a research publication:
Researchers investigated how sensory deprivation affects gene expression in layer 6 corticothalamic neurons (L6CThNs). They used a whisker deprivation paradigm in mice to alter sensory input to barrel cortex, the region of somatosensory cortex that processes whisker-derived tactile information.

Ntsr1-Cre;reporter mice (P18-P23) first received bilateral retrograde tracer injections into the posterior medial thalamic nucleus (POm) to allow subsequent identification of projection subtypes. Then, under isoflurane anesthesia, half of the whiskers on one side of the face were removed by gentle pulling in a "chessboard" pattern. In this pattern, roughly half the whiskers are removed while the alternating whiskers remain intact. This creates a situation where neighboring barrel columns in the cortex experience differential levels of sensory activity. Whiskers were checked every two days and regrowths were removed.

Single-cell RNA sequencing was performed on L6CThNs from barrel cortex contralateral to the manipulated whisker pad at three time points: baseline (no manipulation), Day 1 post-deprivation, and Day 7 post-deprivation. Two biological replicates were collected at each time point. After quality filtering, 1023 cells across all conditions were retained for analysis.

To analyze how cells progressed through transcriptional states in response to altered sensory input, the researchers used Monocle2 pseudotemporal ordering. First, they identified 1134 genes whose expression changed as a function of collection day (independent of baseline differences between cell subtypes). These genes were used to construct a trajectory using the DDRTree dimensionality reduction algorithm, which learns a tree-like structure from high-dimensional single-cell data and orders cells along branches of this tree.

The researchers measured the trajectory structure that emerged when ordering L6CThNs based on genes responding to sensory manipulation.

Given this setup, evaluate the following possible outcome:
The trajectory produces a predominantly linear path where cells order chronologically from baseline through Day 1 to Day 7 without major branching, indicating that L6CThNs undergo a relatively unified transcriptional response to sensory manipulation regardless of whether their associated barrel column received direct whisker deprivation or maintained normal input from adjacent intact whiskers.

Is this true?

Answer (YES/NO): NO